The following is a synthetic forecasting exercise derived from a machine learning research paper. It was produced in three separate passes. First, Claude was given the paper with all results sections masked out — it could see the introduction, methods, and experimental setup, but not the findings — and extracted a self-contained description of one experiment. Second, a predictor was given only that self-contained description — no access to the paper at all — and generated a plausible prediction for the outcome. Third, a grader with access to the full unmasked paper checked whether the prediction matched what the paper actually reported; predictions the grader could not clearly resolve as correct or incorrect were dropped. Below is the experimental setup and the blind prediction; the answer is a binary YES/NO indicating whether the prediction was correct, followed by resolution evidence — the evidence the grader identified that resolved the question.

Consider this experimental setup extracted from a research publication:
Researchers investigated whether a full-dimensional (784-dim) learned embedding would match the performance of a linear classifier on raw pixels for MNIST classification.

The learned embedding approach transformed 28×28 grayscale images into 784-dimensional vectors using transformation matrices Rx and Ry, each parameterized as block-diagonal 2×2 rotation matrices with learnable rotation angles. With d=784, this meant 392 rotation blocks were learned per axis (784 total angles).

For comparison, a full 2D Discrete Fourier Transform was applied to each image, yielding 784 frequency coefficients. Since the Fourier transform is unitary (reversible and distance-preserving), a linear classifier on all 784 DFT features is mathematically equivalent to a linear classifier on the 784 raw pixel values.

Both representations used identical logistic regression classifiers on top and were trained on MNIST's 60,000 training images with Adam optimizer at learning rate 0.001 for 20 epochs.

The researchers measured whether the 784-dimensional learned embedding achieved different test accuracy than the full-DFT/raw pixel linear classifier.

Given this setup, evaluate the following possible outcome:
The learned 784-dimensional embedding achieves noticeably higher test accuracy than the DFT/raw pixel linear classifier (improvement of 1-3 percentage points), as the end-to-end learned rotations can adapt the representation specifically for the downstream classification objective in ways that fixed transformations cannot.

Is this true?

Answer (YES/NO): NO